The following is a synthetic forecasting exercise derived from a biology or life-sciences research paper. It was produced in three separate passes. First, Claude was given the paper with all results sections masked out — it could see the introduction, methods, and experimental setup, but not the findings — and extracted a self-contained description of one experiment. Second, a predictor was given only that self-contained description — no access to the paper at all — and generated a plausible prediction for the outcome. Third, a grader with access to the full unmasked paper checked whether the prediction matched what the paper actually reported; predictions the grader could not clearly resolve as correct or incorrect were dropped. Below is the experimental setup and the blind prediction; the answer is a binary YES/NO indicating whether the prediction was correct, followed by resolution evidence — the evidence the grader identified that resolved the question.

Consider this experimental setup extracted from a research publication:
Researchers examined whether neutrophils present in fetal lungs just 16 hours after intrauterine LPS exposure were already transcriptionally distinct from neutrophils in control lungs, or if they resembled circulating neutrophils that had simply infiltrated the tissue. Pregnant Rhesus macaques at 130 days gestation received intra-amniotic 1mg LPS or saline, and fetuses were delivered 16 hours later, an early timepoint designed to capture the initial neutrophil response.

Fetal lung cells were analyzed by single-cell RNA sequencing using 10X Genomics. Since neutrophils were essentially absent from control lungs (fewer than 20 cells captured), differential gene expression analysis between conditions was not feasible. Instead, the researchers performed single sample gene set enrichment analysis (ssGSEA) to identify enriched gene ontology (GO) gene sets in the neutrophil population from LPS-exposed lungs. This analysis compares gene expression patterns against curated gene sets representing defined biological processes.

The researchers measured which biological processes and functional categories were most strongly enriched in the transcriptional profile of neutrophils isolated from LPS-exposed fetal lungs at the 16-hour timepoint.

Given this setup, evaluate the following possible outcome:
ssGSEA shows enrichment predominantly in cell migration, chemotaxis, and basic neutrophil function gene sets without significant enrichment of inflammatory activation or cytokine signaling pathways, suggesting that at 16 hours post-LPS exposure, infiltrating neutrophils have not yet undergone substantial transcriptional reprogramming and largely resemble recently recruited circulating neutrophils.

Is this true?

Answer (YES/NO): NO